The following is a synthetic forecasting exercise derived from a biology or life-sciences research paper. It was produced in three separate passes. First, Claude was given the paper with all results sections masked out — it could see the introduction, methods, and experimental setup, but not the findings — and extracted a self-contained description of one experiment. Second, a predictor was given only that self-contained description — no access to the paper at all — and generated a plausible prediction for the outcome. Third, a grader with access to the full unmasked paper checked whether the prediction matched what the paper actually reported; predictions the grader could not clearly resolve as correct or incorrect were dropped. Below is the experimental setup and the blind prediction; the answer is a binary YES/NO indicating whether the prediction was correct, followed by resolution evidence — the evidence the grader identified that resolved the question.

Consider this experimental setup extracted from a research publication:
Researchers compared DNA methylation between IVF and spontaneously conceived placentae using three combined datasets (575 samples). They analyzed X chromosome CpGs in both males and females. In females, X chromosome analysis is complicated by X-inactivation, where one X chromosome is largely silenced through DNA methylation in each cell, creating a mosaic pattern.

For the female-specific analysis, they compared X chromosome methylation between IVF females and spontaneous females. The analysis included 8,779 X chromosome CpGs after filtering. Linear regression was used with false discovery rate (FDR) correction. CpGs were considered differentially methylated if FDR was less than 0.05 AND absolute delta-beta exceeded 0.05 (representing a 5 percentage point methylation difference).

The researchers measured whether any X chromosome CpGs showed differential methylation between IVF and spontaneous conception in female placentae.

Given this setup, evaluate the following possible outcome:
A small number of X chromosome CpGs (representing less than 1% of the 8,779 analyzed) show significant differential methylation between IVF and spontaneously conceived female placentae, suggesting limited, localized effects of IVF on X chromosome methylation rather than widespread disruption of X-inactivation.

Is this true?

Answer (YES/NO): NO